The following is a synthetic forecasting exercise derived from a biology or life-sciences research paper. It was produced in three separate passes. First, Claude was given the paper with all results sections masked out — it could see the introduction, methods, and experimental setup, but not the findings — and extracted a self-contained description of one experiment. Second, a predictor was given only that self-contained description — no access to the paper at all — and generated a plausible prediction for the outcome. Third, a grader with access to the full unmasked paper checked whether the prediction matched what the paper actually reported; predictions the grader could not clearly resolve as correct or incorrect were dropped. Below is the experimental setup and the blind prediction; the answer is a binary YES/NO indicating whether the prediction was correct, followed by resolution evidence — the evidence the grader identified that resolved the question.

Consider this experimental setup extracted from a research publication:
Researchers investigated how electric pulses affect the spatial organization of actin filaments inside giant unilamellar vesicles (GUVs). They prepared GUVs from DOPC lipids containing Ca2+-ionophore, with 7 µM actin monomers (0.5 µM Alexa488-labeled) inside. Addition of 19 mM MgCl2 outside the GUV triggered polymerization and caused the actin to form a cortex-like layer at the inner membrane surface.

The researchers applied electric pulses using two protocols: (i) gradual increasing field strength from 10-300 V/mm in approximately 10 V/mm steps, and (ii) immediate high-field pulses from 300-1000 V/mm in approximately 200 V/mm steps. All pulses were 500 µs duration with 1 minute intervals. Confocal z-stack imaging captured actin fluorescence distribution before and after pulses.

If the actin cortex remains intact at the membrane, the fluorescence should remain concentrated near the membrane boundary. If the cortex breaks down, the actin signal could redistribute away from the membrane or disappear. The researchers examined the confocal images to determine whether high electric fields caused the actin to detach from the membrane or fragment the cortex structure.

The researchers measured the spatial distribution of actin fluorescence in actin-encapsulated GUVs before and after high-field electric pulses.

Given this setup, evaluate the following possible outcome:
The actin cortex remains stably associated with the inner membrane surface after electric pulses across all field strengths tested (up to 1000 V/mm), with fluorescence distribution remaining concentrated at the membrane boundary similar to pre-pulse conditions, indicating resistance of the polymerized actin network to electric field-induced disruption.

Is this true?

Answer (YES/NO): NO